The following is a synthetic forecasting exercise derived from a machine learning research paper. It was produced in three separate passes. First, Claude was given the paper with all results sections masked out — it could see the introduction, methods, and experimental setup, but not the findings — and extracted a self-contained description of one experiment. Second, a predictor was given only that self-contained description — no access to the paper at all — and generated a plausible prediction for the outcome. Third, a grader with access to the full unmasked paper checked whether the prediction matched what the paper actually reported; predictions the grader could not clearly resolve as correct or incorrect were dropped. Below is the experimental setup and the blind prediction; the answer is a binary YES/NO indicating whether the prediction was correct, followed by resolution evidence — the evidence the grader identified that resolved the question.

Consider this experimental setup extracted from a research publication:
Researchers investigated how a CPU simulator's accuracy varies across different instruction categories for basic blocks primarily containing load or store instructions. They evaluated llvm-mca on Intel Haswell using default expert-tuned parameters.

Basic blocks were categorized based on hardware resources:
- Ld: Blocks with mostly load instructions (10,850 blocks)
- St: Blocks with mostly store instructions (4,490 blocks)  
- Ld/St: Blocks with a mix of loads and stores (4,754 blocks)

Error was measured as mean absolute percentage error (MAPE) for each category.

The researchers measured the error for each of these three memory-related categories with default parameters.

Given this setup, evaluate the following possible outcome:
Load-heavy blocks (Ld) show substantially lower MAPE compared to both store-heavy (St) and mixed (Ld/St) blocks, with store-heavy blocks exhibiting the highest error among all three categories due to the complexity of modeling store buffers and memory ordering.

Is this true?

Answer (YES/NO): NO